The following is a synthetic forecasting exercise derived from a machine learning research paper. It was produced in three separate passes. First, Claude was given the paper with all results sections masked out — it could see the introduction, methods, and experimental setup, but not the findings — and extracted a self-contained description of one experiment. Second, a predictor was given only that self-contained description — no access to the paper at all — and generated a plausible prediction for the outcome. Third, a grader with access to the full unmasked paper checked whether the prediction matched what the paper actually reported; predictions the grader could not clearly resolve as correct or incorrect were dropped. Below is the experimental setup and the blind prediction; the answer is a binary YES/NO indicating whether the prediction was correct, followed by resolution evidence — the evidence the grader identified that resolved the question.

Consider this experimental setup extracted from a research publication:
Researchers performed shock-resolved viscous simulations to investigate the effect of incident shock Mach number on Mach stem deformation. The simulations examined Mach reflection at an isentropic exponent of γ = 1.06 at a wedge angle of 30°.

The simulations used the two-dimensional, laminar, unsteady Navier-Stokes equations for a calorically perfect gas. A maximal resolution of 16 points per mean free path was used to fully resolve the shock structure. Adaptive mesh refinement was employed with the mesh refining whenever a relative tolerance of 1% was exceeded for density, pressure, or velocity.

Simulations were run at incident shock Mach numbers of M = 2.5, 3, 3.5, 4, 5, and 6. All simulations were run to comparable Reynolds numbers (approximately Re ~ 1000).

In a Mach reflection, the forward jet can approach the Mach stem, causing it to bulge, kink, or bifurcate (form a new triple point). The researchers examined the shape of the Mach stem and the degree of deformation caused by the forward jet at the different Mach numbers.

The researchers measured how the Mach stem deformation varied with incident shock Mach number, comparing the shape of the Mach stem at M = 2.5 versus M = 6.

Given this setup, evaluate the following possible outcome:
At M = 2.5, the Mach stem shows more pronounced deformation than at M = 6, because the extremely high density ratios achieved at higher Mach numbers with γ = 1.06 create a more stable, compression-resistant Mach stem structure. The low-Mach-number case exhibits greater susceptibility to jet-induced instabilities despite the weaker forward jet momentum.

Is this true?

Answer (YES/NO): NO